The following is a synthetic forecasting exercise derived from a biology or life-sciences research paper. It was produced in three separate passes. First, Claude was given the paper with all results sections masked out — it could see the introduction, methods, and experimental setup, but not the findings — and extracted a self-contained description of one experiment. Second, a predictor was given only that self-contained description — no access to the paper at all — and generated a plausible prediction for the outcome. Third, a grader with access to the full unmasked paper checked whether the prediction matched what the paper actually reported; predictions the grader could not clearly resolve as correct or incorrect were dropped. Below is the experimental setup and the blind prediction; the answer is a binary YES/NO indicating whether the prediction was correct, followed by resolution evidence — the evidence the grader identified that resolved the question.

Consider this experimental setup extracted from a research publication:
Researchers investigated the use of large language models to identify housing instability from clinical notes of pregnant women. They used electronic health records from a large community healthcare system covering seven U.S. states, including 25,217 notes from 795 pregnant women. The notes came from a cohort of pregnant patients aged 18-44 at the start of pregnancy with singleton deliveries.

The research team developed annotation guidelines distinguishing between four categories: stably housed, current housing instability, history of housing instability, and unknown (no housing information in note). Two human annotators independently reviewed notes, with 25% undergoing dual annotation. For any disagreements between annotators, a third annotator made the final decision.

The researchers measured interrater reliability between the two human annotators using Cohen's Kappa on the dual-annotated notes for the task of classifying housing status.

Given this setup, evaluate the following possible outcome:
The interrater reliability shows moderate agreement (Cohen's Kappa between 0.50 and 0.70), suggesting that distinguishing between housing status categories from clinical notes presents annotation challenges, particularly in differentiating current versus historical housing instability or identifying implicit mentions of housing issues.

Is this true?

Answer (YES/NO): YES